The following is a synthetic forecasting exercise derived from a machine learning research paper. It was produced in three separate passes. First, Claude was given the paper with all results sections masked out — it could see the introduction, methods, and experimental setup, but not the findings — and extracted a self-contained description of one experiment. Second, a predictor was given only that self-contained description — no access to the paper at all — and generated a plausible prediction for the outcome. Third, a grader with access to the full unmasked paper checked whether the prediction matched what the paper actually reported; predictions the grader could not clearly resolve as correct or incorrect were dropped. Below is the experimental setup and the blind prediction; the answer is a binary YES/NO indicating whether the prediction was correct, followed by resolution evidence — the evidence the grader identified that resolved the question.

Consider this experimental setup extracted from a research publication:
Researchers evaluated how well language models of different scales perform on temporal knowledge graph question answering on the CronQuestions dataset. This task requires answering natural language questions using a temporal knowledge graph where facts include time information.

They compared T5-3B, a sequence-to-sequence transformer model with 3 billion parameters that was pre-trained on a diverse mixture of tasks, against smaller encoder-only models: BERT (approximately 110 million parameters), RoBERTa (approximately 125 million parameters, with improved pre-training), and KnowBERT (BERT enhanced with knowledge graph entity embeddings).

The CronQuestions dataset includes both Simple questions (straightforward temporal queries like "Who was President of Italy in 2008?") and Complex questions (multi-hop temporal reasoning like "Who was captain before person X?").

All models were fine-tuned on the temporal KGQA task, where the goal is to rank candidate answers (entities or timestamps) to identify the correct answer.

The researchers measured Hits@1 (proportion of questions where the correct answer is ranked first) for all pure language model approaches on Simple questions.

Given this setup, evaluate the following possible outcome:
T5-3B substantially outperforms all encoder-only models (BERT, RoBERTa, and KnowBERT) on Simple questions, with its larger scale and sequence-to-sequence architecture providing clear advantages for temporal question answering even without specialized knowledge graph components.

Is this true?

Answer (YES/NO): YES